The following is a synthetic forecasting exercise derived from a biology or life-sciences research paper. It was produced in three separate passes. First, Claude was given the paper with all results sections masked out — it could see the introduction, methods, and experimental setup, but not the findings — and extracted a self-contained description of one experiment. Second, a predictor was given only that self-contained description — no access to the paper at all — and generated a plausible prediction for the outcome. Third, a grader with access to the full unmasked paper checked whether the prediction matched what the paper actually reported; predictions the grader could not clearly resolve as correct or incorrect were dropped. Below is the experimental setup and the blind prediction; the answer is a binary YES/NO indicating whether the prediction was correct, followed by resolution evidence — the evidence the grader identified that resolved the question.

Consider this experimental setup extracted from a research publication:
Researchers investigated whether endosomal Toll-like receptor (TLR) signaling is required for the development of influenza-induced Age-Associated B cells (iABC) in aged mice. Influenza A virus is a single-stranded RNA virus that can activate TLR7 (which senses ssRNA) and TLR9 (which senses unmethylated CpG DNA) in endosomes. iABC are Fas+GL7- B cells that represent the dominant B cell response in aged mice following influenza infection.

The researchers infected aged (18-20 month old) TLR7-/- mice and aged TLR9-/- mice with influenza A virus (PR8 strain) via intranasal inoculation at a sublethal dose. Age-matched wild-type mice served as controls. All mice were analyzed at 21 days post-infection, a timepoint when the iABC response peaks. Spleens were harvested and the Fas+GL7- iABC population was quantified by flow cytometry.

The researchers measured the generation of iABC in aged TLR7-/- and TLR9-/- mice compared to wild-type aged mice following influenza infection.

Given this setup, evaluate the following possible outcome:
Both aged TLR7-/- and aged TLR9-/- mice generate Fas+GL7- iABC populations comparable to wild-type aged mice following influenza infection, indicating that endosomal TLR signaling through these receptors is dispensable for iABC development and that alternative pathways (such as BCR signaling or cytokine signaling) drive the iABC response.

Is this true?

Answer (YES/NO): NO